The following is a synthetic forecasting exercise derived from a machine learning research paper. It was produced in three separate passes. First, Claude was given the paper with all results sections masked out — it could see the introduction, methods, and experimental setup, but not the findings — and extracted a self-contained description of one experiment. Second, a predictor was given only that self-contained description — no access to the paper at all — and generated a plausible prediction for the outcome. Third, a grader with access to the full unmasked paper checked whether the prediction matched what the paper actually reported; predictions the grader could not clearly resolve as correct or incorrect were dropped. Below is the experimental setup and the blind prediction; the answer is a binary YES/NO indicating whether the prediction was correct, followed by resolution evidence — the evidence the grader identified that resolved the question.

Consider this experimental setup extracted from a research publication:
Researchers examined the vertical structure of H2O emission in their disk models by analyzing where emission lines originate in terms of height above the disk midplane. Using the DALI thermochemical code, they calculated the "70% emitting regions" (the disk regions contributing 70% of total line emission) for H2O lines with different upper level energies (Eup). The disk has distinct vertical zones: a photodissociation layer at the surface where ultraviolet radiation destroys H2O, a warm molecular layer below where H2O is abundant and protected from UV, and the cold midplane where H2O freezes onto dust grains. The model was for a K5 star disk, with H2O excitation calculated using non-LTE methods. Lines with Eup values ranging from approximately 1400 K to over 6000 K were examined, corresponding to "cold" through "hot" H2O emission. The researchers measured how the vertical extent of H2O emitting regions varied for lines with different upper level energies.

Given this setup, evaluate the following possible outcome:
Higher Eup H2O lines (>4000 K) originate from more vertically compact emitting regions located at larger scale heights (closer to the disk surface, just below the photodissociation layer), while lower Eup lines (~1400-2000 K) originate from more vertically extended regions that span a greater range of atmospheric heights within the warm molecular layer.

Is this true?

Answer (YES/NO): NO